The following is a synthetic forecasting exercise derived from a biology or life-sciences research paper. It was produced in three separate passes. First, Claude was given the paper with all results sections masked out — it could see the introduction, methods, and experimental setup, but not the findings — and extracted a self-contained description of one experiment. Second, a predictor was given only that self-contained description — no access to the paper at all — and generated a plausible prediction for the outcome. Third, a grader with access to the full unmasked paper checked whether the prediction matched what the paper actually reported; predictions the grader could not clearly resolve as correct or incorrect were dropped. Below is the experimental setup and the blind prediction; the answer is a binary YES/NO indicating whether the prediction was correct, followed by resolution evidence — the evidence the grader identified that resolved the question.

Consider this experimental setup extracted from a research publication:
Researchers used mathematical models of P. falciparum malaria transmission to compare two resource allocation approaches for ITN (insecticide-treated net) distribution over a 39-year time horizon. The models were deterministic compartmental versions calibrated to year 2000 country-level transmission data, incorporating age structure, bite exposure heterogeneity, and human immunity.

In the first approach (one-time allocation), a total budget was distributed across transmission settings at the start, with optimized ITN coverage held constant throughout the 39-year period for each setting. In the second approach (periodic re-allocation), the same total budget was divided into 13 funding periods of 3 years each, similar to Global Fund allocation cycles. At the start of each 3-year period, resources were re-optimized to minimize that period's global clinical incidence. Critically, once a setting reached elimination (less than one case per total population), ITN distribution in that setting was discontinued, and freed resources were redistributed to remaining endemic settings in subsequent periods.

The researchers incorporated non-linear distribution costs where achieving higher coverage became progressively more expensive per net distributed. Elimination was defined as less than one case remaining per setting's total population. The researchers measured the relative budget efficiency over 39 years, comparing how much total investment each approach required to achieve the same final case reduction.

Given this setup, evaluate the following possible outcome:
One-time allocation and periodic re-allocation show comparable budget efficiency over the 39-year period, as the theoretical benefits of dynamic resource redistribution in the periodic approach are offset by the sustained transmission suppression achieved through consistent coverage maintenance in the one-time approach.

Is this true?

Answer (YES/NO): NO